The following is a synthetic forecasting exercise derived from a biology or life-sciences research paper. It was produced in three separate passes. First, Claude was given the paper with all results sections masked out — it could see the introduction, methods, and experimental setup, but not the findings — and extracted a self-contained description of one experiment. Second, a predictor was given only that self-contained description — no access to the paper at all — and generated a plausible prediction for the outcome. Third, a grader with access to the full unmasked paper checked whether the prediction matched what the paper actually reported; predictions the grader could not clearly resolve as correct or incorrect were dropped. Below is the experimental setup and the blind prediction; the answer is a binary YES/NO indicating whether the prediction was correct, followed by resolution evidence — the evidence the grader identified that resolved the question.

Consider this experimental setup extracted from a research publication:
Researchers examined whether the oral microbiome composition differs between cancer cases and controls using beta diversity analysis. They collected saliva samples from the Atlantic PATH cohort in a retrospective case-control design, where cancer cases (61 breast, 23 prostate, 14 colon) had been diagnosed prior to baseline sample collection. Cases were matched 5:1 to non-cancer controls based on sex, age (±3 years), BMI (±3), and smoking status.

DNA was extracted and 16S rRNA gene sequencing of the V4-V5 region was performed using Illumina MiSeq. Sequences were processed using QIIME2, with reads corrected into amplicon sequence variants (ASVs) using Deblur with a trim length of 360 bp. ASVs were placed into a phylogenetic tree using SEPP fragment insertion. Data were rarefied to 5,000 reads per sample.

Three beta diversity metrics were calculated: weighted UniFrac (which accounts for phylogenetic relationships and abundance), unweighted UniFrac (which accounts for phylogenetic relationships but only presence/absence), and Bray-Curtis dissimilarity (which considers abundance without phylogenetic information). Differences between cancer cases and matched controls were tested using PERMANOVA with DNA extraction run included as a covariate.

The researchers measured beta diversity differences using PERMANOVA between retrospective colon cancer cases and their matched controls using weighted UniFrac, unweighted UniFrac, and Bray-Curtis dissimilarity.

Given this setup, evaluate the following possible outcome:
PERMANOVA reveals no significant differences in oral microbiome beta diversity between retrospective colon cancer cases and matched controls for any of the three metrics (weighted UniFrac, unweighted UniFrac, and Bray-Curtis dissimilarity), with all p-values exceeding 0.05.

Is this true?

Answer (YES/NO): YES